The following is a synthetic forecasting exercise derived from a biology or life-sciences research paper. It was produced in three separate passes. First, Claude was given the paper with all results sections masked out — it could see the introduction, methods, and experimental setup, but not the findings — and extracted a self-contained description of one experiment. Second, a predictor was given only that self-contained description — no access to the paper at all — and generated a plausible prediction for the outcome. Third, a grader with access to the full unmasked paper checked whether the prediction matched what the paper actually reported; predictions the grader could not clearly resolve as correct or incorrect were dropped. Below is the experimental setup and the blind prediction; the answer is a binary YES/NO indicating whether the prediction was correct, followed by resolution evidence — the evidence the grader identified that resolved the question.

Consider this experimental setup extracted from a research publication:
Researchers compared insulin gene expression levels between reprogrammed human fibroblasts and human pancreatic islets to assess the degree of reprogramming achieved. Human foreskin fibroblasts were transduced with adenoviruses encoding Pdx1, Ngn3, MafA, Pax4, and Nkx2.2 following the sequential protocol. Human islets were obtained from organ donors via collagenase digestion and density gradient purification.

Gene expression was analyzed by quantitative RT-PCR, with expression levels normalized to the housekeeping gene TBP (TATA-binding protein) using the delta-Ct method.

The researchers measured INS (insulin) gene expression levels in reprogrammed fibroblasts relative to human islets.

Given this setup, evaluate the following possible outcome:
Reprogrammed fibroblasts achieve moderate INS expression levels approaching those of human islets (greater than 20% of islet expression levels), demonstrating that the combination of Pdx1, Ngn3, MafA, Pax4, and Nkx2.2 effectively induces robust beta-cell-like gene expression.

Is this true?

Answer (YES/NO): NO